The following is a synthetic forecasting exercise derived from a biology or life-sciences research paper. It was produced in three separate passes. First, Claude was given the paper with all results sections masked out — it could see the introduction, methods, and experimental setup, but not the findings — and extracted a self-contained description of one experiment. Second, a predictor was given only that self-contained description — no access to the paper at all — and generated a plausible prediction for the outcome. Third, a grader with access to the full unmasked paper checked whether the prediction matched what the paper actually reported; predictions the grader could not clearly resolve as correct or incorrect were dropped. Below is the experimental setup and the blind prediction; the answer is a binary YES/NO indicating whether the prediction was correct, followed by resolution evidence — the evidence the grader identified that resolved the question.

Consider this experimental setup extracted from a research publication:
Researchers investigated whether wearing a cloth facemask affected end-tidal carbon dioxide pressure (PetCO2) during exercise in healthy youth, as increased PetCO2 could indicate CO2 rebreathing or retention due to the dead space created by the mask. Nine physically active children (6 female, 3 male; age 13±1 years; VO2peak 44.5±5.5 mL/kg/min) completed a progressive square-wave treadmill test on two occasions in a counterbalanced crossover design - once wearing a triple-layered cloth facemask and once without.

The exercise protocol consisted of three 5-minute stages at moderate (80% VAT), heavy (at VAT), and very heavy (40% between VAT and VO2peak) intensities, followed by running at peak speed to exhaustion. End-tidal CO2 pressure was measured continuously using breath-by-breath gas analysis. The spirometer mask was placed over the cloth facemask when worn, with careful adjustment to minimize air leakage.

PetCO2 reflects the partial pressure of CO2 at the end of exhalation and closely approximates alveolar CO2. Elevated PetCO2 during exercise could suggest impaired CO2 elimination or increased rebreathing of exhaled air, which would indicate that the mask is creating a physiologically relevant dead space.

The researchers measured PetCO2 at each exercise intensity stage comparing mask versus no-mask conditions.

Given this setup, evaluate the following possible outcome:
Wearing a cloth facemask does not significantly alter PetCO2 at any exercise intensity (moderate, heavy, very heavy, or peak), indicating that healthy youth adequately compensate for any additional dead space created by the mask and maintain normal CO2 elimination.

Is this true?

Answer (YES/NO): YES